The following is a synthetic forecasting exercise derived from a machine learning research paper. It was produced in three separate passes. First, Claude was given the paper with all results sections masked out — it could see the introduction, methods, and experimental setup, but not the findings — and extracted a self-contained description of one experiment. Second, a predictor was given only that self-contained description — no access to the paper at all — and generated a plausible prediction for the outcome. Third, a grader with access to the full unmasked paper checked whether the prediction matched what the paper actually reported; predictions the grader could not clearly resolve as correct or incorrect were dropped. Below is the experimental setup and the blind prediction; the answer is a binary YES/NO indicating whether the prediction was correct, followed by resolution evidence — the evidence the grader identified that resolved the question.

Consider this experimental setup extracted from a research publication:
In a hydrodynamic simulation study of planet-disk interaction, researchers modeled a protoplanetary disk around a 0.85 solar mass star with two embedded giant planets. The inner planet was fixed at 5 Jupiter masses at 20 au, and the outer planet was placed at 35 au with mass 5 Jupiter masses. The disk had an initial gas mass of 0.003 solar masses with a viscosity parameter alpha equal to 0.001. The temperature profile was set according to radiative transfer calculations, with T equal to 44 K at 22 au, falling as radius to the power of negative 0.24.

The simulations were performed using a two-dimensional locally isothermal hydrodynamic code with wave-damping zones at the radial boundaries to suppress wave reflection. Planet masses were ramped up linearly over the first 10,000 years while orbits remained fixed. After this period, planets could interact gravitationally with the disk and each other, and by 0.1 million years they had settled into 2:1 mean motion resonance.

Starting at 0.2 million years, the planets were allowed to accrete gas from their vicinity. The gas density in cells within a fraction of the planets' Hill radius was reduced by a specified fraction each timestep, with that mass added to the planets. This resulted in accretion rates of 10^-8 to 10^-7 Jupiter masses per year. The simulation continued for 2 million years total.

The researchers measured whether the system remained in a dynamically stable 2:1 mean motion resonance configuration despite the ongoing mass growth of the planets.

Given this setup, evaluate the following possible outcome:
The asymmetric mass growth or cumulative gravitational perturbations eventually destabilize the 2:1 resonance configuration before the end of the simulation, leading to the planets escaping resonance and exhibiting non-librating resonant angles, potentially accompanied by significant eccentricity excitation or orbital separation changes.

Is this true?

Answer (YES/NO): NO